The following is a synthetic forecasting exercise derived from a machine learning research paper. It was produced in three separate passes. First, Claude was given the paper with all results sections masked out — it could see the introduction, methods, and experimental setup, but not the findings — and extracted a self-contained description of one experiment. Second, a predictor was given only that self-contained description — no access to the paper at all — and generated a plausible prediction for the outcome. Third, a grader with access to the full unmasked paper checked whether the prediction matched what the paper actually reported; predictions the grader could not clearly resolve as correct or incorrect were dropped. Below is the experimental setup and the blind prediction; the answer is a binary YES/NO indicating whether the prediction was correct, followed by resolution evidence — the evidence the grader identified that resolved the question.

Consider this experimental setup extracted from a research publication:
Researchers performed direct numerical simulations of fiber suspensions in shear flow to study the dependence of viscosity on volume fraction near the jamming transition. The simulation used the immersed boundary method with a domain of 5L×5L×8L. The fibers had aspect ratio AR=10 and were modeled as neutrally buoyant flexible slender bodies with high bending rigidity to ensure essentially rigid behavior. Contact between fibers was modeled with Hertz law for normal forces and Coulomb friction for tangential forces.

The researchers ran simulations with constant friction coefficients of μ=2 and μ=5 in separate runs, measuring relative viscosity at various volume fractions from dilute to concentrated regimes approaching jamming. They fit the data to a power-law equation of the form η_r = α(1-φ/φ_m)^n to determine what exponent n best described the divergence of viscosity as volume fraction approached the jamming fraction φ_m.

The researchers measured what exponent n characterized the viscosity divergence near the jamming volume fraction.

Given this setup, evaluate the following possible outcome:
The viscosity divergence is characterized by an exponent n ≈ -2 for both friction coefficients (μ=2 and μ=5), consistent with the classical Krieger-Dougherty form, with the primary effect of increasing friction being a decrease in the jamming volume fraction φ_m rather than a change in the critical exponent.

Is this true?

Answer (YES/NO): NO